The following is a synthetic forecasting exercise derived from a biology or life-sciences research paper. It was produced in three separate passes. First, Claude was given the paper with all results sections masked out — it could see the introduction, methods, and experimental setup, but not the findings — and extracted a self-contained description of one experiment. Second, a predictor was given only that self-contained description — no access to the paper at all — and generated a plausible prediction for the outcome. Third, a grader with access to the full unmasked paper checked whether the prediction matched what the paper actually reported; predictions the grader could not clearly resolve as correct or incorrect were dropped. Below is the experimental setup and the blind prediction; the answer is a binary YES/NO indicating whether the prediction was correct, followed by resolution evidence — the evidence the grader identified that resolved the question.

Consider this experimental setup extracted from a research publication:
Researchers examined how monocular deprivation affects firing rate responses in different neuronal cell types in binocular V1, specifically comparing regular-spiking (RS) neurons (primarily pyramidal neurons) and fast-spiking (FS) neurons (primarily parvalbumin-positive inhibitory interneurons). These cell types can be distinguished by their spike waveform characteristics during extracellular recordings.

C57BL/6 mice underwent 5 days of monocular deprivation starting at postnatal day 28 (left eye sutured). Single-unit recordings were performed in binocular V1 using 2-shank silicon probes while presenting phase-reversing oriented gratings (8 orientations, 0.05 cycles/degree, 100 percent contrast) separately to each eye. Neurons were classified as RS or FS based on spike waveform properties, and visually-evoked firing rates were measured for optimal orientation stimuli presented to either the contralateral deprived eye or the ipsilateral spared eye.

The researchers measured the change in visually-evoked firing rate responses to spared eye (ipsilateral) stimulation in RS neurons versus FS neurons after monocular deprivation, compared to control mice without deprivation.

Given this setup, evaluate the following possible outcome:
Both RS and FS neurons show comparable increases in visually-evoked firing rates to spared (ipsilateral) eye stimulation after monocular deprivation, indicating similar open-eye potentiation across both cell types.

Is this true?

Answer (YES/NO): NO